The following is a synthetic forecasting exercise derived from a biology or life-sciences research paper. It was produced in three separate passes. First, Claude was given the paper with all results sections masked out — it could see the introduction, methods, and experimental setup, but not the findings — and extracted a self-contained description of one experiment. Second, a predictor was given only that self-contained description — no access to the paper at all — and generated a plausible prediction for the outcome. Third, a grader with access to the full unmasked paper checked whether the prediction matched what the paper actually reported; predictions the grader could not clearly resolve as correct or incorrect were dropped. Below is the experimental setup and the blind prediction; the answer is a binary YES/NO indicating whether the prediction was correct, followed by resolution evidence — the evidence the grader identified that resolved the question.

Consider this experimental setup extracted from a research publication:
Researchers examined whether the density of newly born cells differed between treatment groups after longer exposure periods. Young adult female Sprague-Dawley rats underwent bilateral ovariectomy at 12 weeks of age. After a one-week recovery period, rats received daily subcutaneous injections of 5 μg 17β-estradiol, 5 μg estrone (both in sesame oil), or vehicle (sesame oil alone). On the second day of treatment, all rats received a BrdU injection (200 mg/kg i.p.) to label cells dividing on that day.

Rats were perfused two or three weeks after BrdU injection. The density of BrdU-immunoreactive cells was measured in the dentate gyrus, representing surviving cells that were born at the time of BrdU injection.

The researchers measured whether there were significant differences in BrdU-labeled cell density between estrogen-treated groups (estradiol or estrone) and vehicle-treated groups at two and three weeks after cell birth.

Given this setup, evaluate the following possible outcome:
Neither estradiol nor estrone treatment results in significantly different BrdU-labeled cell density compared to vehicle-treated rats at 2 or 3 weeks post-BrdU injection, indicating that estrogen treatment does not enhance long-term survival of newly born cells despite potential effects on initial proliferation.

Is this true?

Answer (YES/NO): YES